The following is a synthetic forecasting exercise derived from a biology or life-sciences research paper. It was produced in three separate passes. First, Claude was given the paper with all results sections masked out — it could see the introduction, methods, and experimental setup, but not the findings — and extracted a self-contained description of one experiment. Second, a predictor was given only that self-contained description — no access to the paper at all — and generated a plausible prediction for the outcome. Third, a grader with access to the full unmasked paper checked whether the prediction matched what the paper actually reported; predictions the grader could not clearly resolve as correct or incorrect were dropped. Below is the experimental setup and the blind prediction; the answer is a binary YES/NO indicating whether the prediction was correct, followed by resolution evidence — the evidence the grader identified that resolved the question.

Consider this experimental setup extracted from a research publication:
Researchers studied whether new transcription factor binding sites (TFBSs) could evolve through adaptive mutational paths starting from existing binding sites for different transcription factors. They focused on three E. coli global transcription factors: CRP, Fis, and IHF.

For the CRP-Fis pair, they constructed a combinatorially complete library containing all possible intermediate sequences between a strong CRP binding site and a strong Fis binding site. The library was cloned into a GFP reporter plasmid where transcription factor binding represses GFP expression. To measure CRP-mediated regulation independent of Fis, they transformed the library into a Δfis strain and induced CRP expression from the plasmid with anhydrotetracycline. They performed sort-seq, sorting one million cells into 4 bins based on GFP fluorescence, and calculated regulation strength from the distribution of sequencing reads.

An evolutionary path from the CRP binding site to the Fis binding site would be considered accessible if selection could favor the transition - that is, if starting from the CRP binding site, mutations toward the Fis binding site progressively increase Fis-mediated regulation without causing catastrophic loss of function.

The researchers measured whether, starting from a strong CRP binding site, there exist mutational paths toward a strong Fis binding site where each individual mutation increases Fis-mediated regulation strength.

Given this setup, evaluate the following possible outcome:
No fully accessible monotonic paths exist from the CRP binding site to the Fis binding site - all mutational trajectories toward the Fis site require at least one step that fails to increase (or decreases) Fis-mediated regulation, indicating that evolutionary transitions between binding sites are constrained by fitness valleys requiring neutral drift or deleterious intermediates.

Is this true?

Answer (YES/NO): NO